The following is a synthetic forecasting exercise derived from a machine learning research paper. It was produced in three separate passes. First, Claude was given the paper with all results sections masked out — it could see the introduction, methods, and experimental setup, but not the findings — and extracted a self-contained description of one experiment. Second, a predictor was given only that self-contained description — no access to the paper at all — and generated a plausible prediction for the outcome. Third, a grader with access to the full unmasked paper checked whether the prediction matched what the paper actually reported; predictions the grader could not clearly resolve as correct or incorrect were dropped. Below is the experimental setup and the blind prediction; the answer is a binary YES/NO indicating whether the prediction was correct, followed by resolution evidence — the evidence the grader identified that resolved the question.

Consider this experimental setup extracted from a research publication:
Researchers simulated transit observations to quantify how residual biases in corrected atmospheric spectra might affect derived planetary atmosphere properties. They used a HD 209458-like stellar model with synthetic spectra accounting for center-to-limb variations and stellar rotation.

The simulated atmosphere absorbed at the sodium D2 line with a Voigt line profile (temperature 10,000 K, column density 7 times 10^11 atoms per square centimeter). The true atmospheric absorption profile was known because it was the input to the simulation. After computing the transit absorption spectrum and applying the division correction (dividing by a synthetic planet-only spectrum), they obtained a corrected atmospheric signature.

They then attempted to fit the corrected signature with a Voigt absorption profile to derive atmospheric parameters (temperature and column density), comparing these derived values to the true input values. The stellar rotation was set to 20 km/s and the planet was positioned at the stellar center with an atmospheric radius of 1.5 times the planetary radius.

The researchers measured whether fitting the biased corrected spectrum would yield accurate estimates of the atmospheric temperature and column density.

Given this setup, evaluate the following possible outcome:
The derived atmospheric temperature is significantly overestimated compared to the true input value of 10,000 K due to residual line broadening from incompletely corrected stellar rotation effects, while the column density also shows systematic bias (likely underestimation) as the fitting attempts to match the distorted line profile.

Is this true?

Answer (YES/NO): NO